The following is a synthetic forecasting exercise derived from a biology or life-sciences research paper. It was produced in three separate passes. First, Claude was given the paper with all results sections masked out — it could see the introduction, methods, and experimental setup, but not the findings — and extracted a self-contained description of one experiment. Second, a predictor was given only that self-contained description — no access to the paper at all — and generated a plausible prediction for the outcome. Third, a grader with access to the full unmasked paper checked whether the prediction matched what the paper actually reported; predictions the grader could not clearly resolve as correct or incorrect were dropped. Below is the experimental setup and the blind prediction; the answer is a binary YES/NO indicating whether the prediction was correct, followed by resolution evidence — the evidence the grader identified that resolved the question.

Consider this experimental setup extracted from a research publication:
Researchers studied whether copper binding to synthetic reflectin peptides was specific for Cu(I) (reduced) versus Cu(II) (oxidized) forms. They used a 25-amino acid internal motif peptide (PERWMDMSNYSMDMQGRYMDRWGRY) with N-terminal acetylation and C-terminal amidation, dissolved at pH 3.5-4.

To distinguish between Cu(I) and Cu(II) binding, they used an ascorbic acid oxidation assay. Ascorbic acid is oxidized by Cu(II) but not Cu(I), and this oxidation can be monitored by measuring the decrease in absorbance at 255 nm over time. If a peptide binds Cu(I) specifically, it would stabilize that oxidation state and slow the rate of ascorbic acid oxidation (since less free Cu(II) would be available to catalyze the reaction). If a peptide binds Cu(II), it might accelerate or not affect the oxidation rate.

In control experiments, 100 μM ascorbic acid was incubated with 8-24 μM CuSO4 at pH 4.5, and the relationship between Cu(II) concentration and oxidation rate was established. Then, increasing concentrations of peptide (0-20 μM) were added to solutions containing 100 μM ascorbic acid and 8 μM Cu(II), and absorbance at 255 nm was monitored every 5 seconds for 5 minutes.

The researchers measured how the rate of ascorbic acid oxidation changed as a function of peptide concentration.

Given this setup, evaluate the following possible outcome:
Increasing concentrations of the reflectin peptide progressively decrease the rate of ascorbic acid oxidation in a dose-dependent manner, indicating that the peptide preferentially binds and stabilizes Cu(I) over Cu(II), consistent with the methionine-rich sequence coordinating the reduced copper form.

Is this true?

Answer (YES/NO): YES